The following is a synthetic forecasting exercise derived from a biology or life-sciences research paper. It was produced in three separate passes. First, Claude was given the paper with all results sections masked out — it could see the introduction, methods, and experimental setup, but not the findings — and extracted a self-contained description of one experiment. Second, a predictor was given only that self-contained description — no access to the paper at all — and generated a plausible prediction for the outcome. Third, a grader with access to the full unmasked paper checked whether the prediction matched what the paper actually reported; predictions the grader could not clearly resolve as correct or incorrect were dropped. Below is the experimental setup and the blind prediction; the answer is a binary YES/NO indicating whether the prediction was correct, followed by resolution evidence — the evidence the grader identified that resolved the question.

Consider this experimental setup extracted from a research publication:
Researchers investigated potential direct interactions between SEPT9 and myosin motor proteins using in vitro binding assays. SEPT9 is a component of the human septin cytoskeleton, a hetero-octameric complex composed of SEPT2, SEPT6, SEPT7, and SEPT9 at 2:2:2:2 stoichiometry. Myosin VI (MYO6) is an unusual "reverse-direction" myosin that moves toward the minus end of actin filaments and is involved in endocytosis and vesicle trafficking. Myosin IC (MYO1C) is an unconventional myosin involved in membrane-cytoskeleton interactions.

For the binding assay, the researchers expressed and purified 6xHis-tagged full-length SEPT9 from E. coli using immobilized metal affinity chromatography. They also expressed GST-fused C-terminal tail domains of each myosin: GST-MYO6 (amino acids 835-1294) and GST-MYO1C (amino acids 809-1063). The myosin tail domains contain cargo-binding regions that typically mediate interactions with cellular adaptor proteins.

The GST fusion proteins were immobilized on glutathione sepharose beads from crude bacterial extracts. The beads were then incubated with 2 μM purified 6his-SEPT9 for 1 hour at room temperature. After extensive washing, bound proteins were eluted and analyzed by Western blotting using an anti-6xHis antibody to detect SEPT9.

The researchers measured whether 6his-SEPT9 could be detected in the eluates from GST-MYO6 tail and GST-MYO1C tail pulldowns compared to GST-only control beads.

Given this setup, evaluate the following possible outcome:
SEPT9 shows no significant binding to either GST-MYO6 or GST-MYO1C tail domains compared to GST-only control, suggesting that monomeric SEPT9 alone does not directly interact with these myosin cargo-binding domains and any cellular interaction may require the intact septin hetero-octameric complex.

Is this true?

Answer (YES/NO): NO